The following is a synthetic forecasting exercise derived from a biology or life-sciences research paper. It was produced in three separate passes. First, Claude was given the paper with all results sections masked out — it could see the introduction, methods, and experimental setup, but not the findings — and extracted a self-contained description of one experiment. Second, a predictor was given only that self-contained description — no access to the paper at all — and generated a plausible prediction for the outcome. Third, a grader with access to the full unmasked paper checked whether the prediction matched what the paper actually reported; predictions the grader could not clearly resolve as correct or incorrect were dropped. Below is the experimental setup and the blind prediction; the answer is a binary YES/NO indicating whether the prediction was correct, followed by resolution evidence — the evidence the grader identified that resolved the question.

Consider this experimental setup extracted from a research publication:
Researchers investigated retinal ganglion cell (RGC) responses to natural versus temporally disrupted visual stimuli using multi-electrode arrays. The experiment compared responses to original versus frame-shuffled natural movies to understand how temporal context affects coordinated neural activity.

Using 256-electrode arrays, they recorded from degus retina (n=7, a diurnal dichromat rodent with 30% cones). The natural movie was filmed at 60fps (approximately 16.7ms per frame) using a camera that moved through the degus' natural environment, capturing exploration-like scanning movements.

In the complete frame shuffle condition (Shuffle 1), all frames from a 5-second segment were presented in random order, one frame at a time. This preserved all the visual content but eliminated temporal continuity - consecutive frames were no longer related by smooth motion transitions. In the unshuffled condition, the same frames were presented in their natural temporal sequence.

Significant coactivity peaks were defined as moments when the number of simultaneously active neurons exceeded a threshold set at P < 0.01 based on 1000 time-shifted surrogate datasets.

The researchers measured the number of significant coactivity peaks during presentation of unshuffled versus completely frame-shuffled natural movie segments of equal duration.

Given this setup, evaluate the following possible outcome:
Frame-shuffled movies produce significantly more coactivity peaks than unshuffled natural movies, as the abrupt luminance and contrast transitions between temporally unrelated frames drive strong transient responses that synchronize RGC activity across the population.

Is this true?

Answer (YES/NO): NO